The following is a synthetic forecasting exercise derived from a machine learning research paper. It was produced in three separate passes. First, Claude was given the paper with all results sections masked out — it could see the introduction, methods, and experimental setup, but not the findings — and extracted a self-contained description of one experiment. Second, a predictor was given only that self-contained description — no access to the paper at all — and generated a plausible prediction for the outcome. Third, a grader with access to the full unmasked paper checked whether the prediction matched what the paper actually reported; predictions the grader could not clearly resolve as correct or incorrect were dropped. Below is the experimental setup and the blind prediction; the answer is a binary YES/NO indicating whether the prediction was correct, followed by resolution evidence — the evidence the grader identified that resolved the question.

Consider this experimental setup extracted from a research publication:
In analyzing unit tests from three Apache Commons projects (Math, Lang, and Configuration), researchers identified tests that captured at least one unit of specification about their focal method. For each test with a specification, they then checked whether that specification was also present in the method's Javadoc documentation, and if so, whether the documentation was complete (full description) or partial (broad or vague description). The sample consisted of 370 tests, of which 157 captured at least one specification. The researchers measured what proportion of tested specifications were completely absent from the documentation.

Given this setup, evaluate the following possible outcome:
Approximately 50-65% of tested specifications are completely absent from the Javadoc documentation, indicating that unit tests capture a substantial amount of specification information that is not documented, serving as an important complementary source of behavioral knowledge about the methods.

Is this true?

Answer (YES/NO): NO